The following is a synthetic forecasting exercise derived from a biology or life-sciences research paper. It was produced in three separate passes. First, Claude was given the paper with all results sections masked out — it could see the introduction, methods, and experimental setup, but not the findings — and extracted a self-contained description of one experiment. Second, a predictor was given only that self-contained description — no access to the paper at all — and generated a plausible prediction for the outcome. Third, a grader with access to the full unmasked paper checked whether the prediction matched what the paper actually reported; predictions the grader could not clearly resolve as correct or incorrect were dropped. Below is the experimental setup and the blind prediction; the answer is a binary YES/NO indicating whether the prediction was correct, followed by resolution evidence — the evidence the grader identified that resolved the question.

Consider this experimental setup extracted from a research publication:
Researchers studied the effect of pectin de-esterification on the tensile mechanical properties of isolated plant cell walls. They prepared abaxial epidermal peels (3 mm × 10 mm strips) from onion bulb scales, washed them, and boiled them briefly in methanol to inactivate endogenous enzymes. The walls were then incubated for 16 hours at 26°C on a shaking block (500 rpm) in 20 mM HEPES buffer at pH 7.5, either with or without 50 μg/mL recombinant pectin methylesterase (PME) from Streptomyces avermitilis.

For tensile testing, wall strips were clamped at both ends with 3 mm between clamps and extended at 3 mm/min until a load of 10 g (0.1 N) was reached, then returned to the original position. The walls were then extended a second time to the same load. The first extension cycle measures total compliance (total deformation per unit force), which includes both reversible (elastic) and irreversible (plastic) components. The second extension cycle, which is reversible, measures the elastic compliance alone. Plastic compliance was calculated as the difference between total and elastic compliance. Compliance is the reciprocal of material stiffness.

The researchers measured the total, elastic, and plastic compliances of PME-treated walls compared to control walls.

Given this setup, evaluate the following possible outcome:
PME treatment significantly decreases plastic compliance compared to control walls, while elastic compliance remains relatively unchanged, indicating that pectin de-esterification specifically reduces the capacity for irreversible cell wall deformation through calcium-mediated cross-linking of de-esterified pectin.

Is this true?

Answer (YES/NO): NO